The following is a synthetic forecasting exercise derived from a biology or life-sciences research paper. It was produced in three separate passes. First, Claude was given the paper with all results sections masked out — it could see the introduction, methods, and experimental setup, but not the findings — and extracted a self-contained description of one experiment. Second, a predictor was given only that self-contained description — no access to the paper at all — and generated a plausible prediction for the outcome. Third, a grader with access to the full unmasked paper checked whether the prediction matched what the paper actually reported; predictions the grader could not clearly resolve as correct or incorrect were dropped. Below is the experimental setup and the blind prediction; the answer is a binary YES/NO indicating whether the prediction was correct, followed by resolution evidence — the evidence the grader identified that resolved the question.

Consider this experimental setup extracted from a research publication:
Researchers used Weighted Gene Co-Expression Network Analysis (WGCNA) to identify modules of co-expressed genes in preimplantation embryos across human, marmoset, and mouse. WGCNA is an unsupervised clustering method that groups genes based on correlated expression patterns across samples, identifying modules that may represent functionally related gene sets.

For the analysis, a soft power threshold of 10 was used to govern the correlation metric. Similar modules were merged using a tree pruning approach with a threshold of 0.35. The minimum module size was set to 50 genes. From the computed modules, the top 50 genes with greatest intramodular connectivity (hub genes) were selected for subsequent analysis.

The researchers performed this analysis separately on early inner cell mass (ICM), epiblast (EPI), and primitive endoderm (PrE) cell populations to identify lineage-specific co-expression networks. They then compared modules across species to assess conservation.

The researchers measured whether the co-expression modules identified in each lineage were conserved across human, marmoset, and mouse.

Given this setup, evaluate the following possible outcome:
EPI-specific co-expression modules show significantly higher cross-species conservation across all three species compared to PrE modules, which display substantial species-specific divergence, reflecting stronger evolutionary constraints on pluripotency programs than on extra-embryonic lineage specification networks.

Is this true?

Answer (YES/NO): NO